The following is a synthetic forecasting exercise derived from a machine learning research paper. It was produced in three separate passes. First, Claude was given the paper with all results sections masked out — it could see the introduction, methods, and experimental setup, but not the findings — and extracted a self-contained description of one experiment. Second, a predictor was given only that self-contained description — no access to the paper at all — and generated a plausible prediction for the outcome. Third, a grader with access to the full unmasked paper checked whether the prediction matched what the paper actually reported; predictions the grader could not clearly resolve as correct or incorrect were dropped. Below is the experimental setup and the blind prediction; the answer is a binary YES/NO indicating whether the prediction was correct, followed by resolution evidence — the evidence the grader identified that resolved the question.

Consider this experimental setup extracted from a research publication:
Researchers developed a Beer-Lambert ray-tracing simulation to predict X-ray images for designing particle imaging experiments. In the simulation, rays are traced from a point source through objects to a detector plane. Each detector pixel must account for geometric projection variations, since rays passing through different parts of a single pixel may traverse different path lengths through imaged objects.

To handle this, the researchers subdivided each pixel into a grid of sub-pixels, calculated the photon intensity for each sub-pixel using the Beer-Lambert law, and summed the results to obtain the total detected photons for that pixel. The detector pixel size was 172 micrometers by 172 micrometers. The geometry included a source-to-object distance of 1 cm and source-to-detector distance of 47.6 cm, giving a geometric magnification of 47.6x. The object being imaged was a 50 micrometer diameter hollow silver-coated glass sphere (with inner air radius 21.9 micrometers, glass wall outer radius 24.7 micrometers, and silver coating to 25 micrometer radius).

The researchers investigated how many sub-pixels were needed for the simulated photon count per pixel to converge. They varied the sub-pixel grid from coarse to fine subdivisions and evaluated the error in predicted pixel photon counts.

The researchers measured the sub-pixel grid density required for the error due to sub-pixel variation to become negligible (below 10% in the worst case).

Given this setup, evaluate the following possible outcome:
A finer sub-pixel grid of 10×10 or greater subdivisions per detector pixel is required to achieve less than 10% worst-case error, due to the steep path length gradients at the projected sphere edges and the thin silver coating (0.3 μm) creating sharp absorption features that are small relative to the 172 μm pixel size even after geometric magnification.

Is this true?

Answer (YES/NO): YES